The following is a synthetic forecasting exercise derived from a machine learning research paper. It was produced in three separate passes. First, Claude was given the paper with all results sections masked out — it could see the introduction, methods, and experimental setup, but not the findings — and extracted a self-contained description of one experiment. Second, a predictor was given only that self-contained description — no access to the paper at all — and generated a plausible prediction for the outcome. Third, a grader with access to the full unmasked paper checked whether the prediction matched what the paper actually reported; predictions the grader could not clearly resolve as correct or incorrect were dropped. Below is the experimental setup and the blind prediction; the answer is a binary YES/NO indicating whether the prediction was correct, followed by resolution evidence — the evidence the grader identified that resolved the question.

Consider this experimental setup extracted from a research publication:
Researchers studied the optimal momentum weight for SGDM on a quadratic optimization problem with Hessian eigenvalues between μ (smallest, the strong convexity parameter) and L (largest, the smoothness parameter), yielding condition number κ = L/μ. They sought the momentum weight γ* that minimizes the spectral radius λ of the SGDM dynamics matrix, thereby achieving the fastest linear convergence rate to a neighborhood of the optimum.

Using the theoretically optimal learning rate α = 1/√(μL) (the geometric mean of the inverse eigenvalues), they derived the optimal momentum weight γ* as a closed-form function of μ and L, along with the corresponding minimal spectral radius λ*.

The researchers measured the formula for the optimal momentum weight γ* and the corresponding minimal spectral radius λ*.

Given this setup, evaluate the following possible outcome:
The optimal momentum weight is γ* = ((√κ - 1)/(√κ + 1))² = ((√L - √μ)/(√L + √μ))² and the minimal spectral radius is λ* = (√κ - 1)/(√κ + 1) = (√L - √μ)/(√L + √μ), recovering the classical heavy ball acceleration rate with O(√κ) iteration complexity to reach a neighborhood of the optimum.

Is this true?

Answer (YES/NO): YES